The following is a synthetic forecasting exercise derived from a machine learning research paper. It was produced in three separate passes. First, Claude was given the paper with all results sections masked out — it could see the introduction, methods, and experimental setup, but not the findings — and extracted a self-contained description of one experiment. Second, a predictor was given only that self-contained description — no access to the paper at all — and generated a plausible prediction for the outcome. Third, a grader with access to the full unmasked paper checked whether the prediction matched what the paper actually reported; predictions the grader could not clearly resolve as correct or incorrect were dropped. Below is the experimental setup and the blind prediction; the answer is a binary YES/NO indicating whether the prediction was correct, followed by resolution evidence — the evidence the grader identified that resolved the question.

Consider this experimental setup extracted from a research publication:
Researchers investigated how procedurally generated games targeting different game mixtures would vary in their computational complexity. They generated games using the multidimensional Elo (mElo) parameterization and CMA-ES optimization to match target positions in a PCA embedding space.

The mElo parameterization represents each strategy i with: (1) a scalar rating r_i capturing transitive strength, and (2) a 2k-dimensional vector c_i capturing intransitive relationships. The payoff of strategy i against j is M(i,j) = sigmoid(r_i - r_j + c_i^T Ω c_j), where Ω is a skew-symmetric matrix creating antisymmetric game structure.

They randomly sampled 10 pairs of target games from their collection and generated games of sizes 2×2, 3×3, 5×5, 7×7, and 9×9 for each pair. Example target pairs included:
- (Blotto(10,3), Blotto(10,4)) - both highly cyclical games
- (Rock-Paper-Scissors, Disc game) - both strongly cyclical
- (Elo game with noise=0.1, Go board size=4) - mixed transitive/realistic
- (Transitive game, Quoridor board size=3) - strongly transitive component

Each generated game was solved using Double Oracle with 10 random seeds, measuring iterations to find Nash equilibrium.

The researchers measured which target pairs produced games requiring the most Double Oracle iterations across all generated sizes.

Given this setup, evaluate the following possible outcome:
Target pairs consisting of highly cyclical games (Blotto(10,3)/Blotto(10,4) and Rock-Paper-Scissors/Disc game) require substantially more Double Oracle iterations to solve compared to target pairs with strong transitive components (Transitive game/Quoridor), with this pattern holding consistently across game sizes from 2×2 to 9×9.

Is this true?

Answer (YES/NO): NO